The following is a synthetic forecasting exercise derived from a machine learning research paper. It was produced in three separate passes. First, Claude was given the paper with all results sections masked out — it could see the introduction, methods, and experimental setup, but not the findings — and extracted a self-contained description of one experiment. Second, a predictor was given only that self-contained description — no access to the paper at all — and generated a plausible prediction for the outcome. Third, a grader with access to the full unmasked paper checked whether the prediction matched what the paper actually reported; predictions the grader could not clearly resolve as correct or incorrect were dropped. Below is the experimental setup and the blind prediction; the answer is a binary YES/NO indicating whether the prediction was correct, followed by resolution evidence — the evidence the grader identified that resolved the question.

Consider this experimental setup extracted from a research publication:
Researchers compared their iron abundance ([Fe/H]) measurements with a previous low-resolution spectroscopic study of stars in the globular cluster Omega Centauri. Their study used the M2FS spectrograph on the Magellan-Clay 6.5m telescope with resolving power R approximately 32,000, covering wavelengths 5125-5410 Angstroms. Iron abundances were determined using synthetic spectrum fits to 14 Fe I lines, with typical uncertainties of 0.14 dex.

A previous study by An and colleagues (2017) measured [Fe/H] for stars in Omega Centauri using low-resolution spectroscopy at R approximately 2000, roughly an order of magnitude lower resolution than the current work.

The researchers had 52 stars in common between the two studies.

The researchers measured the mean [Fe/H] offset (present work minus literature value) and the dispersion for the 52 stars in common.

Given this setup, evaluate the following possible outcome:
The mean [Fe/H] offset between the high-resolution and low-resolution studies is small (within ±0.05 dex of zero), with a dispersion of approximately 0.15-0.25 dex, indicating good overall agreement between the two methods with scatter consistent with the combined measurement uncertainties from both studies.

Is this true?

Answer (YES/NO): NO